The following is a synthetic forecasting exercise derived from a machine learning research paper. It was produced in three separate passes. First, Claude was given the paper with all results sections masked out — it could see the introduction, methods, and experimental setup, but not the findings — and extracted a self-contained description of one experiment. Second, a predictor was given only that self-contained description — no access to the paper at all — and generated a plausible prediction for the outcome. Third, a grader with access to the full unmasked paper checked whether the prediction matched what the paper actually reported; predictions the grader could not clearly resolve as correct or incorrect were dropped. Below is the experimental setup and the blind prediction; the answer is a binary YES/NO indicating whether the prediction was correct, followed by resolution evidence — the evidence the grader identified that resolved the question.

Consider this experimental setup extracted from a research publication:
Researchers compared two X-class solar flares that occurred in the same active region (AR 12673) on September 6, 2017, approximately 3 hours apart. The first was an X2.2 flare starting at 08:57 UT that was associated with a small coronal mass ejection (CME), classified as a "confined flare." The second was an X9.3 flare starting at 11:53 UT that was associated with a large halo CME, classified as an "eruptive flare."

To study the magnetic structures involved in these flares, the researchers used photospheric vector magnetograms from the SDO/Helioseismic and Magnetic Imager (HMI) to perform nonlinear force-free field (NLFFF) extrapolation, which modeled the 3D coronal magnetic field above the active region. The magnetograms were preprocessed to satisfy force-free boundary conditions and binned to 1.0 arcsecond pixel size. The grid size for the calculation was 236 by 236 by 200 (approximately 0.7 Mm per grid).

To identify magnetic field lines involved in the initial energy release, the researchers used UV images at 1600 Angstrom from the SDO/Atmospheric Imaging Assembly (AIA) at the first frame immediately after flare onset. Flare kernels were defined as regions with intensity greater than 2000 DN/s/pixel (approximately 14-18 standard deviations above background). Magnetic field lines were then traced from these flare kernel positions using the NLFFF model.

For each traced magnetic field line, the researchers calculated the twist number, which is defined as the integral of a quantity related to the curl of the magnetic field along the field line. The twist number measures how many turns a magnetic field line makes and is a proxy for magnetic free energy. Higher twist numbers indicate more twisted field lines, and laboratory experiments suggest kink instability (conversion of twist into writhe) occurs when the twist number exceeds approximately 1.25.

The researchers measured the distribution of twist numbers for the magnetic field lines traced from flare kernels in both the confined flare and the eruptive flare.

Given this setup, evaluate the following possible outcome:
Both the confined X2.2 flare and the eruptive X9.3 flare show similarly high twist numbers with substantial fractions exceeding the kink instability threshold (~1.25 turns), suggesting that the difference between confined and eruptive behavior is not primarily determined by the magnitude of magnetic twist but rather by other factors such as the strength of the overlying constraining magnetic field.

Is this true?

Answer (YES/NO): NO